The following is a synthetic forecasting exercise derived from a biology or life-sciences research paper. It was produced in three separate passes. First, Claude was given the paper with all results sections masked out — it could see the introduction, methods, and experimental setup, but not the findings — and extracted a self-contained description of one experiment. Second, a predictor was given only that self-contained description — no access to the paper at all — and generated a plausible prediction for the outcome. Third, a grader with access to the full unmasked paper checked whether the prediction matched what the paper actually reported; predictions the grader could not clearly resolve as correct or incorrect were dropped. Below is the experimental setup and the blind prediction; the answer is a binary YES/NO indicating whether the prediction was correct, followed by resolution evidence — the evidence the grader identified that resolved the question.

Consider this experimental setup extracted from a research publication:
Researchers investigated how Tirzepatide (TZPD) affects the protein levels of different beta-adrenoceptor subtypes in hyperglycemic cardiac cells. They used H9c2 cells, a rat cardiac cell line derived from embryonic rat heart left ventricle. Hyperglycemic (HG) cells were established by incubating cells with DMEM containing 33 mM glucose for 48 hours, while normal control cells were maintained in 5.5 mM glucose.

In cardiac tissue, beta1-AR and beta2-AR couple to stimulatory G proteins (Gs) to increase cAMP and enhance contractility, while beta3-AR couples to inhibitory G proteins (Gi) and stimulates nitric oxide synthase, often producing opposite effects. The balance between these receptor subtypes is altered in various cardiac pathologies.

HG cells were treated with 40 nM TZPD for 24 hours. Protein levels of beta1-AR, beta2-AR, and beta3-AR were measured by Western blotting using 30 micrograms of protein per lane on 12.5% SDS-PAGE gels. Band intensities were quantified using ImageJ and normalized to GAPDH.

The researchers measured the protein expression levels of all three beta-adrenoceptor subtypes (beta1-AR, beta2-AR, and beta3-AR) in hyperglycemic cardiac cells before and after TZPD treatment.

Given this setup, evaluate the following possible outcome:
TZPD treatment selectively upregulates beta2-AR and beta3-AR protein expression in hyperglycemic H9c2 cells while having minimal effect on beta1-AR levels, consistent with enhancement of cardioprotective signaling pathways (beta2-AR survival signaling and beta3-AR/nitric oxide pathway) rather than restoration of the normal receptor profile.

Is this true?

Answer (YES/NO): NO